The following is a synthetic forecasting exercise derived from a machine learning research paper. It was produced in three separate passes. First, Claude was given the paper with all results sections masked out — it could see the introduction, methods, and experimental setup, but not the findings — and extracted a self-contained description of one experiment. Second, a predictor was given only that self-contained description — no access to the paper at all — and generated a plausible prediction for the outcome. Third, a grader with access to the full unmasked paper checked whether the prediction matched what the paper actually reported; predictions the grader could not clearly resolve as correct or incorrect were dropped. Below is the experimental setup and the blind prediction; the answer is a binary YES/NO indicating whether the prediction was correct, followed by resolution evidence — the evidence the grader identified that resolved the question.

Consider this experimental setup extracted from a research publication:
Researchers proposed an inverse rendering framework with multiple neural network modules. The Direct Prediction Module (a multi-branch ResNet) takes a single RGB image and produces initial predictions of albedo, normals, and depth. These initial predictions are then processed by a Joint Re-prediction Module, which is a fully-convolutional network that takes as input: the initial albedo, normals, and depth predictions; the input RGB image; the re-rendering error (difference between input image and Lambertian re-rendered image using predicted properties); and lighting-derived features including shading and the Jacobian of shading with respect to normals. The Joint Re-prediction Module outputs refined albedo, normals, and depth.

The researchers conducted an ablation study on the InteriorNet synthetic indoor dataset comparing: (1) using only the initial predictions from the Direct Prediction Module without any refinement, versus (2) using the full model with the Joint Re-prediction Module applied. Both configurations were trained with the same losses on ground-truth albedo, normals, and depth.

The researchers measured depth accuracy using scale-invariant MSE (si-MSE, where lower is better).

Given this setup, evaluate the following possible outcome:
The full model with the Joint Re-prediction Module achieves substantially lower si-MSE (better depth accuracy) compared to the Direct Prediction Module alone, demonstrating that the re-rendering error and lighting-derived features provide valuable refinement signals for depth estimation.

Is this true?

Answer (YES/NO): YES